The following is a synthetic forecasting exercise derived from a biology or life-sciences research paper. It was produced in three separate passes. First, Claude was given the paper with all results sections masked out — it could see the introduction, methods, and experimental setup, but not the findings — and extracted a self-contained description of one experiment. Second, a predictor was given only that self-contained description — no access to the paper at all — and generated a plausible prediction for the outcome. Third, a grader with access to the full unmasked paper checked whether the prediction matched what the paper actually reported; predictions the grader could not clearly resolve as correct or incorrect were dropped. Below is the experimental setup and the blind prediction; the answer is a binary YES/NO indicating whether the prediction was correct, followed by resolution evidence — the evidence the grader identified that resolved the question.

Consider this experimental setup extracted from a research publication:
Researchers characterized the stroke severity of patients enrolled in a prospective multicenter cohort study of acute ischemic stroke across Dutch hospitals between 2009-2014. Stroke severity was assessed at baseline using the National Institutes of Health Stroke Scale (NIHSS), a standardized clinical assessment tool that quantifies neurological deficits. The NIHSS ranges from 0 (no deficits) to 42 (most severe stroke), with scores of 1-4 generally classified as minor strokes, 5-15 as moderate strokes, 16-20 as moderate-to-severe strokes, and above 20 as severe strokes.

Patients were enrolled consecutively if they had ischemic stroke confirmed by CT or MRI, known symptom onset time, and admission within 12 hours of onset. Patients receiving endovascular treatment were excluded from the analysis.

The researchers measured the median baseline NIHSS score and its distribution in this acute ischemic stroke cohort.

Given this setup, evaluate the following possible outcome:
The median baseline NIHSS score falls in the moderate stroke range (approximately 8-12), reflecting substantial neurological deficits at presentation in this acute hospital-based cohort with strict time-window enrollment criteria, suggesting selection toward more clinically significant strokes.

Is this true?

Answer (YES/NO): NO